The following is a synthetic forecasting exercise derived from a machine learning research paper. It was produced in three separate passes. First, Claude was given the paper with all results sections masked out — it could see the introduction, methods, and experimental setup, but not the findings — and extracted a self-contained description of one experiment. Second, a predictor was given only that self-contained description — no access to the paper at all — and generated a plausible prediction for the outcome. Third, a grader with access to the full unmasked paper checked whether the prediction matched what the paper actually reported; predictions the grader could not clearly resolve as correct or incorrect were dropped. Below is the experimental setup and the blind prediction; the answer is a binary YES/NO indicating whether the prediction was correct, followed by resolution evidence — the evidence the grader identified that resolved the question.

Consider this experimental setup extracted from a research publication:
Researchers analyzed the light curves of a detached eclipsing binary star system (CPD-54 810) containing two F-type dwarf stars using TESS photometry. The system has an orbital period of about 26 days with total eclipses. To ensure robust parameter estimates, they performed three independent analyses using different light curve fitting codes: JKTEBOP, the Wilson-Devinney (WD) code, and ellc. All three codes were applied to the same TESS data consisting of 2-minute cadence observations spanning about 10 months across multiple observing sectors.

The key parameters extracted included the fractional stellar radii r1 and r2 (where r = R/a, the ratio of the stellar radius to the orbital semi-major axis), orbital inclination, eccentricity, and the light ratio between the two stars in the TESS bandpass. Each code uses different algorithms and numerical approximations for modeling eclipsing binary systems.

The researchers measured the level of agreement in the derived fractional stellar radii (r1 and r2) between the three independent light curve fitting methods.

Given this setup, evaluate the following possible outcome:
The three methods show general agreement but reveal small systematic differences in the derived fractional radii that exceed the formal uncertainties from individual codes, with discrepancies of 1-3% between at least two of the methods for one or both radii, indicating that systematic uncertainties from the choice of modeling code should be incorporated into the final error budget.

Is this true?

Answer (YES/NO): NO